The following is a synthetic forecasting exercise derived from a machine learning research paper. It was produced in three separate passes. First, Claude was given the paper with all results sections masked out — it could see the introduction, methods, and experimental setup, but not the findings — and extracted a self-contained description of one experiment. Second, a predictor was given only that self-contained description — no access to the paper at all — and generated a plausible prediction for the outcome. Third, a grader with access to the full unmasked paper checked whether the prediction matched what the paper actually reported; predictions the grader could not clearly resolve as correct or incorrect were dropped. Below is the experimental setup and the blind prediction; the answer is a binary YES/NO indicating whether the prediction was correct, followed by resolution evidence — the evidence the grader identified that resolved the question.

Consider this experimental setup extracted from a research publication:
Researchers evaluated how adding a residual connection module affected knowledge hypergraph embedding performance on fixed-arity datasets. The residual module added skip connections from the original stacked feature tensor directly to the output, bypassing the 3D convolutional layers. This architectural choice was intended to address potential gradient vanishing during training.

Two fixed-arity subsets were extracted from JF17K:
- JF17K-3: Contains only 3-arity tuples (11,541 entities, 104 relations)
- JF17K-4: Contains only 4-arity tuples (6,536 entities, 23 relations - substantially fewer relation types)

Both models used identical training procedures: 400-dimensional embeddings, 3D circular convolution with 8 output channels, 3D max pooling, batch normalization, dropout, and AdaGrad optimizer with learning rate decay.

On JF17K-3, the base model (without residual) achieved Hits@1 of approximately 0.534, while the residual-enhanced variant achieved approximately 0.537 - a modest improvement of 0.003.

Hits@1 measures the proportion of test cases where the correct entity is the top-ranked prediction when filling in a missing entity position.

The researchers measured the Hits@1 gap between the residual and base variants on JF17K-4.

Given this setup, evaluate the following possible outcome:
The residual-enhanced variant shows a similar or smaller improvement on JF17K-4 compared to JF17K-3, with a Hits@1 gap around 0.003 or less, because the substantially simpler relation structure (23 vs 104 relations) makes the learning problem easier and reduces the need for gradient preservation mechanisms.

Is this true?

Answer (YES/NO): YES